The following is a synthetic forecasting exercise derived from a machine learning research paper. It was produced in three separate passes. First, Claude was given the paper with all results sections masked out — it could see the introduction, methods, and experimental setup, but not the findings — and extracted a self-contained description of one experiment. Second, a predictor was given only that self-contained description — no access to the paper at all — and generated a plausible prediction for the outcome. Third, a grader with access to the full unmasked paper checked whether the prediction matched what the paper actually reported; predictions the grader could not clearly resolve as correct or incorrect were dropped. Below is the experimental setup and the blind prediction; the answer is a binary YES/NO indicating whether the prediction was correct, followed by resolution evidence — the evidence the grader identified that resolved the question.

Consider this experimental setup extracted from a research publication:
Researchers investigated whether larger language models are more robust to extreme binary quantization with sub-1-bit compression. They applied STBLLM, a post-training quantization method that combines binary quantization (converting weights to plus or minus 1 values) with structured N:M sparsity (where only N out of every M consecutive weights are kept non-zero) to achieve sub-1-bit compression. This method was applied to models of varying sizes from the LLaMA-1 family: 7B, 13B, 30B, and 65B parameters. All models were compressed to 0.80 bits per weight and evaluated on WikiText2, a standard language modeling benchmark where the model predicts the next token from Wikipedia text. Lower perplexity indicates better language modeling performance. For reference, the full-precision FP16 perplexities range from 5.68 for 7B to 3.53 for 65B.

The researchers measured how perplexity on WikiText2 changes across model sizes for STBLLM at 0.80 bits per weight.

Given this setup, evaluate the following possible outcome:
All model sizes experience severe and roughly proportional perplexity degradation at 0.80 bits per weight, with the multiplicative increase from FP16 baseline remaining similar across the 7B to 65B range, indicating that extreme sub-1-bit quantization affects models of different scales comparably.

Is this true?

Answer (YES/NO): NO